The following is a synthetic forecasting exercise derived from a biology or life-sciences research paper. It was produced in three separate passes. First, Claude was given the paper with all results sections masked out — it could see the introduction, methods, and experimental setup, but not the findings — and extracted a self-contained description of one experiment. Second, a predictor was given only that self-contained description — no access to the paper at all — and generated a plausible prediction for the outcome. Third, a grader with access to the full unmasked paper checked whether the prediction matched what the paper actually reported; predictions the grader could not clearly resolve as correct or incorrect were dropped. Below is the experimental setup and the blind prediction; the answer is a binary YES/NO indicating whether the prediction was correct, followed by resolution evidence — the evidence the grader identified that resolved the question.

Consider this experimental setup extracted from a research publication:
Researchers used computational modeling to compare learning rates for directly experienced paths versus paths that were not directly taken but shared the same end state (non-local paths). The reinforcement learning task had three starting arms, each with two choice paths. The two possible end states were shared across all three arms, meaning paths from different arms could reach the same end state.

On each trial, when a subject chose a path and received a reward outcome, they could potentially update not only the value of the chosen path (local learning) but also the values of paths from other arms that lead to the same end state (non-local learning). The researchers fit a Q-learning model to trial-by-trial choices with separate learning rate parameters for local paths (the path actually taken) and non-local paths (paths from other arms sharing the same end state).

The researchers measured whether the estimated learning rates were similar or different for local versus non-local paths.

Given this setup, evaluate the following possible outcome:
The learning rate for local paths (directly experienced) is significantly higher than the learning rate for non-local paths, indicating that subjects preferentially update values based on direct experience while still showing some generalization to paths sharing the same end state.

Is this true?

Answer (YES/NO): NO